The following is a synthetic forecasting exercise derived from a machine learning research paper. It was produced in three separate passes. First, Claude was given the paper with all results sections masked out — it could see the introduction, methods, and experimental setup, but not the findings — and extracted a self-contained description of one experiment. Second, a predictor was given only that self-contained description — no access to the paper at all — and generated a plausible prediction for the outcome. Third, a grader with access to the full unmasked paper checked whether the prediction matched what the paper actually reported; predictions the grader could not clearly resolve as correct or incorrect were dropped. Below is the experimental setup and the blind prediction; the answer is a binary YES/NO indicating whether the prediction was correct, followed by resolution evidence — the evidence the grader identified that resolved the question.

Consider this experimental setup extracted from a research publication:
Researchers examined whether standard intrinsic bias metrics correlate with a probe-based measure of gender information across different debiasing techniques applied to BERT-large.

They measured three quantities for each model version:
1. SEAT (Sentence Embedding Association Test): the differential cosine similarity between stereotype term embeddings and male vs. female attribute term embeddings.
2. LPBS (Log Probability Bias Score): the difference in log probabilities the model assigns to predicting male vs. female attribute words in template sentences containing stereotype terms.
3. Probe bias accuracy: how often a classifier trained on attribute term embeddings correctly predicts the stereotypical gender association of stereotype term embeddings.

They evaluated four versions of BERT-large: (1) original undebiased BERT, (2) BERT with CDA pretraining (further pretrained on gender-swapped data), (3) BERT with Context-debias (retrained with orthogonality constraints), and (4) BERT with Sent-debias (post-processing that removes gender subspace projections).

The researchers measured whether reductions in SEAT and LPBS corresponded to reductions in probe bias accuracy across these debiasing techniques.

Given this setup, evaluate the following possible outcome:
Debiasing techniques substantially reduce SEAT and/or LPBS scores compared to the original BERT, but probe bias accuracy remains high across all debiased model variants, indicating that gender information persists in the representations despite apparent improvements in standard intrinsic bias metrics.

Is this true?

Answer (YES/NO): YES